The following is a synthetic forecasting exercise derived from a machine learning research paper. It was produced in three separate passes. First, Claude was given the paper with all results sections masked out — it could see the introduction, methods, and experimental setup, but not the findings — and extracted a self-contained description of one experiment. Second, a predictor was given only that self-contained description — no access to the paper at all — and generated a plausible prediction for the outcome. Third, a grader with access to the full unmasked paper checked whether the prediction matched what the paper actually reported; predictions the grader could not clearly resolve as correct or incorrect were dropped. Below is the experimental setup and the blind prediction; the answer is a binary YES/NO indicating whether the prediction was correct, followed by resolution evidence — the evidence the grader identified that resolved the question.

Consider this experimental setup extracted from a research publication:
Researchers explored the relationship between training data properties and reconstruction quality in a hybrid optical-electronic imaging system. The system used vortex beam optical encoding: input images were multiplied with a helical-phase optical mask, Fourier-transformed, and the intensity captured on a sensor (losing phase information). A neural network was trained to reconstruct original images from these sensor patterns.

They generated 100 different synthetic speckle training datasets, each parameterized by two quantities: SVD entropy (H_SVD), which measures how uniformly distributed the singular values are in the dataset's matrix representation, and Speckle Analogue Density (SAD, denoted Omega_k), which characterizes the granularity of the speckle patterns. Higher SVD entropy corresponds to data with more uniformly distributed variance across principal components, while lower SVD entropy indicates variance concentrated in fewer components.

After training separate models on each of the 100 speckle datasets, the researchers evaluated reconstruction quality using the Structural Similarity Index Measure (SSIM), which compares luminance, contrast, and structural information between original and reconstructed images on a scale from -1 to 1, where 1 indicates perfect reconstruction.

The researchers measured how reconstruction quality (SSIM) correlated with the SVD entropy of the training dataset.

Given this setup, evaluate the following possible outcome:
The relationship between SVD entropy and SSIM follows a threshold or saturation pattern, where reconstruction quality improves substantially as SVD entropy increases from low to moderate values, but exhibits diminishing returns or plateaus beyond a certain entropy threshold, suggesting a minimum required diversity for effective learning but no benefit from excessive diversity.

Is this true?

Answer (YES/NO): NO